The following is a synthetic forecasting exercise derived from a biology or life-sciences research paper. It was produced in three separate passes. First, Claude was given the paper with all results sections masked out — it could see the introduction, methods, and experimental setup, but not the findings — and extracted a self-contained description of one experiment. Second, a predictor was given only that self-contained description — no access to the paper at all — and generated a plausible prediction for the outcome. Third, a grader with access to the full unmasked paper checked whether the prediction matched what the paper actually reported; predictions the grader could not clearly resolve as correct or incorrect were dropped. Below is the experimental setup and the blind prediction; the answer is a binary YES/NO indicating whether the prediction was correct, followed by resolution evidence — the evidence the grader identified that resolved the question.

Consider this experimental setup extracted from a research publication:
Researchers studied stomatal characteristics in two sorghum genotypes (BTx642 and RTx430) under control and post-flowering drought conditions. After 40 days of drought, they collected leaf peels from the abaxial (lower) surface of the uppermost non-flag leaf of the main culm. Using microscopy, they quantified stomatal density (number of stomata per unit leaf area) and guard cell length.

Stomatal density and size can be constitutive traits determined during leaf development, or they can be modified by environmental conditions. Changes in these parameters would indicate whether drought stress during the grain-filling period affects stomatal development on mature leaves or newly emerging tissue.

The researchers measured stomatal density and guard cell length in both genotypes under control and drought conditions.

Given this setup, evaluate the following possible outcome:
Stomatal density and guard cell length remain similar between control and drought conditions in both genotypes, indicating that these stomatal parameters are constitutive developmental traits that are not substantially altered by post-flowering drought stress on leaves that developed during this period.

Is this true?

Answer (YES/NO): NO